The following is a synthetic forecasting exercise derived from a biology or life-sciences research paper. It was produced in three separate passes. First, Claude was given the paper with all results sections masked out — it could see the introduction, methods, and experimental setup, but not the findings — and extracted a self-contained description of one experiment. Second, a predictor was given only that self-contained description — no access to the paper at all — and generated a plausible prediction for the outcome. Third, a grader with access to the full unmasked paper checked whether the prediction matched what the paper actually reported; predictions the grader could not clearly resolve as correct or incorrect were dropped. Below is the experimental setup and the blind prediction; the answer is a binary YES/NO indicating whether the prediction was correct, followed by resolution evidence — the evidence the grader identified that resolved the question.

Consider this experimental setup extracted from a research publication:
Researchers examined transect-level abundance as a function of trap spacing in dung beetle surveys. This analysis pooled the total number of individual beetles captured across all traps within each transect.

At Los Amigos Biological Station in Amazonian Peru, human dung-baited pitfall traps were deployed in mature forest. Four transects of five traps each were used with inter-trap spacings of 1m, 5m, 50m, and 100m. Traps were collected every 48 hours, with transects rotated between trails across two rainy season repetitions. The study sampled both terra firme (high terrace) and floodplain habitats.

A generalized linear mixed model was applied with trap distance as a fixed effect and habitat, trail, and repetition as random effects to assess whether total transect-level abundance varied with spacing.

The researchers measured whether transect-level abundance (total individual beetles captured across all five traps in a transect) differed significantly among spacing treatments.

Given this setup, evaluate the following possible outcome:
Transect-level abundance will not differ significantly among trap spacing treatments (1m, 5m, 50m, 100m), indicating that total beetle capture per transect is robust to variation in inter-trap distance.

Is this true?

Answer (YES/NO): YES